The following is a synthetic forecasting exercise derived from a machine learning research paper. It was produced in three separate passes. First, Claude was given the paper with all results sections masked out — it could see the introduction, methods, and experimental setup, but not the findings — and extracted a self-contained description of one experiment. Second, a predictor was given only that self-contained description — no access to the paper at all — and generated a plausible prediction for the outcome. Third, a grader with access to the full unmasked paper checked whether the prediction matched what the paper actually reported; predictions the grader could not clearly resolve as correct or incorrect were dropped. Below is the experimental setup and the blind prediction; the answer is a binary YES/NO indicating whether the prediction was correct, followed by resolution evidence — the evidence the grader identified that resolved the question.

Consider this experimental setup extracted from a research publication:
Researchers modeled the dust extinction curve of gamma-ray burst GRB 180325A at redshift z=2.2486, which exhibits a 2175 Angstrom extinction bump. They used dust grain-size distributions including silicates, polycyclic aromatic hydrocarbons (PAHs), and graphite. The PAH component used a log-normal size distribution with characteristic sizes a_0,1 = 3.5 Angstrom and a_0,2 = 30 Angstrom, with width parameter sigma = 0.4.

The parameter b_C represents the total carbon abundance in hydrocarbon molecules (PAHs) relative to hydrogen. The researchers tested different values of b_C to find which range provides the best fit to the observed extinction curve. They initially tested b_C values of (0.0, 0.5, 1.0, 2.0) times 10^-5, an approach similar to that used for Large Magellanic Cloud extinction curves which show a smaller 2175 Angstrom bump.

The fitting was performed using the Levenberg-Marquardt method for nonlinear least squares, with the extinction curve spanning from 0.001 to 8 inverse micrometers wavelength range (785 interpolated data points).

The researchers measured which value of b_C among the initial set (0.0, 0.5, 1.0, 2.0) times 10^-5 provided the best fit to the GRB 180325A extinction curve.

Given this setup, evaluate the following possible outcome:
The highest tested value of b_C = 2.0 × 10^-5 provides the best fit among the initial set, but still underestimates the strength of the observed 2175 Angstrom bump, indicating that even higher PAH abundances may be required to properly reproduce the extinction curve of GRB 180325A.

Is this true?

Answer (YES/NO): NO